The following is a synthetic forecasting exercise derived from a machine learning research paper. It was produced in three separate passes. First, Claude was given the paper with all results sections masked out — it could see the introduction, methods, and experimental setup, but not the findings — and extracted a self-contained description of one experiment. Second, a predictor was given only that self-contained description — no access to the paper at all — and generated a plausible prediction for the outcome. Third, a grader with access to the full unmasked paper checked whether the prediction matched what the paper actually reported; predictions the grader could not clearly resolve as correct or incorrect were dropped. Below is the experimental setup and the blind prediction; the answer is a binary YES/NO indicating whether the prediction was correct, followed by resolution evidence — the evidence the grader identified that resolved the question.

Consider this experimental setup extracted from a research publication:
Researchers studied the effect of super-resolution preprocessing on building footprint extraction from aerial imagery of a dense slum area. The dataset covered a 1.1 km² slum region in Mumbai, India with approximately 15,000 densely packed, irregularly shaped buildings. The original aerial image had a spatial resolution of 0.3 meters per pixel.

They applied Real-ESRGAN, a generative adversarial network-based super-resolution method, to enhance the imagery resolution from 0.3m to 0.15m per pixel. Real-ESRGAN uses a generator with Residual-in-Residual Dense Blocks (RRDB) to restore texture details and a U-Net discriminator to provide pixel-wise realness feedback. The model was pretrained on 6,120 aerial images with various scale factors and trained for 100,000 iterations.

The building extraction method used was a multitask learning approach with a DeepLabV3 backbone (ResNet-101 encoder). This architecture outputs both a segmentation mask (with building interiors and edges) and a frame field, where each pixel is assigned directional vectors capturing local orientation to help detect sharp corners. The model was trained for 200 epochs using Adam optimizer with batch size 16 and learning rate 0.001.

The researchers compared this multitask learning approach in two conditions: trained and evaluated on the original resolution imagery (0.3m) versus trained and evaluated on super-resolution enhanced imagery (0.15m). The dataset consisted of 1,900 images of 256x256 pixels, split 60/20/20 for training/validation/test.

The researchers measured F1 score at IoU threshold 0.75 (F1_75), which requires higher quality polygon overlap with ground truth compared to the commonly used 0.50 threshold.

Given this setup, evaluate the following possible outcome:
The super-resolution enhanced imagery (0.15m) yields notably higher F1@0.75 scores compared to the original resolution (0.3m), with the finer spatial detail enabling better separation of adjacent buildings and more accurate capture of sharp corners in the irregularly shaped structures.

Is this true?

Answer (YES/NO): YES